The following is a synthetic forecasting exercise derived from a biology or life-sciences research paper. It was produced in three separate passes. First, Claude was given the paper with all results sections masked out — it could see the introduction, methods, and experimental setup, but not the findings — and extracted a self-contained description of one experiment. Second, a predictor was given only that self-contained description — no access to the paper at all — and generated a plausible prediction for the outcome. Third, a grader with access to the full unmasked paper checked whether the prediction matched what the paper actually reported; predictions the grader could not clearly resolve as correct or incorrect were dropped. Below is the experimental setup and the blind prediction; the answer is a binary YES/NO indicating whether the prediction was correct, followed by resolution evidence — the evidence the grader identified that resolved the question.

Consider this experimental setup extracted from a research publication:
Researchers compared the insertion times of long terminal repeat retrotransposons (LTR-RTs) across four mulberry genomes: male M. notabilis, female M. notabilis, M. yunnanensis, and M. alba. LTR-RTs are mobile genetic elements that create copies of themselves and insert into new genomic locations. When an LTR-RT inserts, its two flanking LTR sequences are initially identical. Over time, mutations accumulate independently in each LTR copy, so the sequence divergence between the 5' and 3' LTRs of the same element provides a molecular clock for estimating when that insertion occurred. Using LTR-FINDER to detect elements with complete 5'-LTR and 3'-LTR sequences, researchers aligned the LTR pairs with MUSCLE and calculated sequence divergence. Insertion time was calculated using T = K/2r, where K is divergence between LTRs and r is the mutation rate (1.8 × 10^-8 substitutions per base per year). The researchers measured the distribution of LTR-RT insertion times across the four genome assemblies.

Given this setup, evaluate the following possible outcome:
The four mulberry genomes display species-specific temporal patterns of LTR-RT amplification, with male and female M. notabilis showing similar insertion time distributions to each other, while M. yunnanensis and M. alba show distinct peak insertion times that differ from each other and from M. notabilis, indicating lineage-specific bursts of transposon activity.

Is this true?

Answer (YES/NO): NO